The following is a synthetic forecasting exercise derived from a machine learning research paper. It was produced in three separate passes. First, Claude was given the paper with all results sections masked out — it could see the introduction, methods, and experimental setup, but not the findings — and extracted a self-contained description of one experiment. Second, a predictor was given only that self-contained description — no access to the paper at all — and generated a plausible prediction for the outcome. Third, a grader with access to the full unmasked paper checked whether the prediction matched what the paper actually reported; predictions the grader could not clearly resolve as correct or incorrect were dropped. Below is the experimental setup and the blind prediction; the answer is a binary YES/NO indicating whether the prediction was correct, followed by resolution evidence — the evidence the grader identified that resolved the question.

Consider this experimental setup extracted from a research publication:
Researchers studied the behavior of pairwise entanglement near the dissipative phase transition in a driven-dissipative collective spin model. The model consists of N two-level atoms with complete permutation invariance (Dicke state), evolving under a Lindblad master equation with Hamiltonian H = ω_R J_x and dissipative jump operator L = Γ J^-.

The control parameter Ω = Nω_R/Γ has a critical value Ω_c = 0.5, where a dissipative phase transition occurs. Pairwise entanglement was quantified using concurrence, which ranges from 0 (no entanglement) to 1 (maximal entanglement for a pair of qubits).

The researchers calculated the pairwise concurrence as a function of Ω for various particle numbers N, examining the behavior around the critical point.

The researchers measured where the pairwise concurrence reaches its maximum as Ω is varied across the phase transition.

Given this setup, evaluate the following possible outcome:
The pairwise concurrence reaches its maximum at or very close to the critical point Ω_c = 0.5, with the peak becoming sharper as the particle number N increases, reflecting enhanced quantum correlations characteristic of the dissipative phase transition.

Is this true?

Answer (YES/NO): NO